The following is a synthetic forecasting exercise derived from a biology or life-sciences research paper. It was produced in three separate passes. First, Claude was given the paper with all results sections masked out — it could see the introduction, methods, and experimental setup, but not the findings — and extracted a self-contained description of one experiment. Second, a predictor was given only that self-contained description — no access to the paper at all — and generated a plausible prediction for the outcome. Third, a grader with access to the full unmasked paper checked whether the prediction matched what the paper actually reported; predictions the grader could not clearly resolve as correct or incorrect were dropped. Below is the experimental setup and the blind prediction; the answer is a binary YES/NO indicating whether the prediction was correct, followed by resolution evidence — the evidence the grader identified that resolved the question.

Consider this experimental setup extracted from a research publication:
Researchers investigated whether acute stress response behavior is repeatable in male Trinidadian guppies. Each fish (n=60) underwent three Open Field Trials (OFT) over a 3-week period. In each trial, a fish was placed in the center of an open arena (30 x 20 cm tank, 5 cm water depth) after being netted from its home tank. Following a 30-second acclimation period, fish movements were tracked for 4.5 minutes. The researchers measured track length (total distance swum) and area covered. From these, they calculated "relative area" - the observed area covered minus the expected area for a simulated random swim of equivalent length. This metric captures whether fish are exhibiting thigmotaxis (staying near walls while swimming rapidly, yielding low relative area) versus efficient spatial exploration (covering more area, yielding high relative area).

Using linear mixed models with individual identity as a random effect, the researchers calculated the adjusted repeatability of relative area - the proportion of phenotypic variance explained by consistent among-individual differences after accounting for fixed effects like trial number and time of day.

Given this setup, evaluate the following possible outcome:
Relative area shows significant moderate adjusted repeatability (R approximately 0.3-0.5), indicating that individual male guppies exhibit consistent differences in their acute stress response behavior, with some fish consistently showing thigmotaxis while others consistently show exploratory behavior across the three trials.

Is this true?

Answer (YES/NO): YES